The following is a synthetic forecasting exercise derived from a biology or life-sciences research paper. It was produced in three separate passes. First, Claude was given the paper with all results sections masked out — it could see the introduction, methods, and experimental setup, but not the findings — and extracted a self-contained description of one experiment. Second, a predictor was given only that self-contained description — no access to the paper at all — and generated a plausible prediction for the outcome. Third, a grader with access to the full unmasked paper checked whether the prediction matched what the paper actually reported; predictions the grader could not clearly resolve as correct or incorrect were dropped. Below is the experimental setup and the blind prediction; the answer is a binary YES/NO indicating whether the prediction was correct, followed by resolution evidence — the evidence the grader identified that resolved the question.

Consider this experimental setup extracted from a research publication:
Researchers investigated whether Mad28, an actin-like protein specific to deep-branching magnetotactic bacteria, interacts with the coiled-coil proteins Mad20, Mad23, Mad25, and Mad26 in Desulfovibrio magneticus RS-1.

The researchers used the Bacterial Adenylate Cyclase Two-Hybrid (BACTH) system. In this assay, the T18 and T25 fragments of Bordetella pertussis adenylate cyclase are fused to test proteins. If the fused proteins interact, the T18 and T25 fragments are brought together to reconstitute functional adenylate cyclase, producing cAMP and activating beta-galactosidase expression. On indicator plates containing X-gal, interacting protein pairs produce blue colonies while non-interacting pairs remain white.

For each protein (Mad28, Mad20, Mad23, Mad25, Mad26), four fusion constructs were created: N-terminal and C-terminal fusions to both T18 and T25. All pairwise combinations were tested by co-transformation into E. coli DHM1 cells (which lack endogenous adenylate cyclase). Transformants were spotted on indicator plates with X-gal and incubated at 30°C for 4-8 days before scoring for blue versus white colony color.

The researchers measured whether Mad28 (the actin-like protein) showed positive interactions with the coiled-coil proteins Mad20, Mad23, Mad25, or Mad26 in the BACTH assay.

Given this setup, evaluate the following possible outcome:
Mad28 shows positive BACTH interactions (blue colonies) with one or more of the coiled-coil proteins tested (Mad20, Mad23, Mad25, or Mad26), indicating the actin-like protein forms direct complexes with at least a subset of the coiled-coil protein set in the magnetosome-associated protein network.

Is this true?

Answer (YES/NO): YES